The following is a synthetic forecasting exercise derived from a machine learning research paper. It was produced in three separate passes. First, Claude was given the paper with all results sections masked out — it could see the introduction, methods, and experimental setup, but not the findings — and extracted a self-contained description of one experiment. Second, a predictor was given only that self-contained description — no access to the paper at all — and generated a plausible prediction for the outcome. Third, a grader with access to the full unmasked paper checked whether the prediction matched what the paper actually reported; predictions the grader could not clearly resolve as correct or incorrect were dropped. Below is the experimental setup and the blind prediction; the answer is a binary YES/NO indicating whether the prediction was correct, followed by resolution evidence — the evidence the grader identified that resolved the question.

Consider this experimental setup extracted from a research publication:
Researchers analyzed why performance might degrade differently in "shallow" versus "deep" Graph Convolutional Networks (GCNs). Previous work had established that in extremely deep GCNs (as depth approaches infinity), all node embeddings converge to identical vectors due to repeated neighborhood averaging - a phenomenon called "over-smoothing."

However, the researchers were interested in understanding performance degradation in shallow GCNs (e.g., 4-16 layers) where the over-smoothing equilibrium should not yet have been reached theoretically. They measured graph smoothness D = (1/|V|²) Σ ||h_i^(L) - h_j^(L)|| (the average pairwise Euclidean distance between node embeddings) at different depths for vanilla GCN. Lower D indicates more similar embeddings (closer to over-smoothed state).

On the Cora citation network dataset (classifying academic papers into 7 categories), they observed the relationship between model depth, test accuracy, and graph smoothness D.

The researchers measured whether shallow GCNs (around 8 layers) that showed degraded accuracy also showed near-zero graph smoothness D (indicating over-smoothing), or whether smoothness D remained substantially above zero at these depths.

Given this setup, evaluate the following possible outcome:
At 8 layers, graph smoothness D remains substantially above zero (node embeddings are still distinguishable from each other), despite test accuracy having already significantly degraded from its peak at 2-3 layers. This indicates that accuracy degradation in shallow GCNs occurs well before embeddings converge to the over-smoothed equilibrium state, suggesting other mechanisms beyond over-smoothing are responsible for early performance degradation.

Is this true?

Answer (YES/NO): YES